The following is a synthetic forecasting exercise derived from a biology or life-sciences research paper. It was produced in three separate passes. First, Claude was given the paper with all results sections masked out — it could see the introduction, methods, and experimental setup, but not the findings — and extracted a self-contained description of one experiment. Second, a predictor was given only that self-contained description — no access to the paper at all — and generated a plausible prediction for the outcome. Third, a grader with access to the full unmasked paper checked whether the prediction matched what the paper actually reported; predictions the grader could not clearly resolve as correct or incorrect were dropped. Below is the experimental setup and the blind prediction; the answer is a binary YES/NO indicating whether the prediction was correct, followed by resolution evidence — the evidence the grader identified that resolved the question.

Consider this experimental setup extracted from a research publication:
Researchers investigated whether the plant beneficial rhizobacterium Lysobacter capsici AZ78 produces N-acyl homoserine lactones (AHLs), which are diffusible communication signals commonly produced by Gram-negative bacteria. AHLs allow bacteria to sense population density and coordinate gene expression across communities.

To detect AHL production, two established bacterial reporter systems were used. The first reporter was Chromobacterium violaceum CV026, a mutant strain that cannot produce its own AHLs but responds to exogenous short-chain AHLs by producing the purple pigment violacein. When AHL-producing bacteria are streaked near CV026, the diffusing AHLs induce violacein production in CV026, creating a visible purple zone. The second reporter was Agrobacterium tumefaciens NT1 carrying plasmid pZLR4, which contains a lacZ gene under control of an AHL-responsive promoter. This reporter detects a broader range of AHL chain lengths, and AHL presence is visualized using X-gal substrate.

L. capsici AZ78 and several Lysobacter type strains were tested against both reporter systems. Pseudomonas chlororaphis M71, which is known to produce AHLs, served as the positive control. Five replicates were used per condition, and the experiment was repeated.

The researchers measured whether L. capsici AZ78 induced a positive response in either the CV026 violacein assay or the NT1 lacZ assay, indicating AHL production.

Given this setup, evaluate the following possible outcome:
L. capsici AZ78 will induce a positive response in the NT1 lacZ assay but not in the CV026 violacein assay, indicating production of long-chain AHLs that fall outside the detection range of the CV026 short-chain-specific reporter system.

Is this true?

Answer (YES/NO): NO